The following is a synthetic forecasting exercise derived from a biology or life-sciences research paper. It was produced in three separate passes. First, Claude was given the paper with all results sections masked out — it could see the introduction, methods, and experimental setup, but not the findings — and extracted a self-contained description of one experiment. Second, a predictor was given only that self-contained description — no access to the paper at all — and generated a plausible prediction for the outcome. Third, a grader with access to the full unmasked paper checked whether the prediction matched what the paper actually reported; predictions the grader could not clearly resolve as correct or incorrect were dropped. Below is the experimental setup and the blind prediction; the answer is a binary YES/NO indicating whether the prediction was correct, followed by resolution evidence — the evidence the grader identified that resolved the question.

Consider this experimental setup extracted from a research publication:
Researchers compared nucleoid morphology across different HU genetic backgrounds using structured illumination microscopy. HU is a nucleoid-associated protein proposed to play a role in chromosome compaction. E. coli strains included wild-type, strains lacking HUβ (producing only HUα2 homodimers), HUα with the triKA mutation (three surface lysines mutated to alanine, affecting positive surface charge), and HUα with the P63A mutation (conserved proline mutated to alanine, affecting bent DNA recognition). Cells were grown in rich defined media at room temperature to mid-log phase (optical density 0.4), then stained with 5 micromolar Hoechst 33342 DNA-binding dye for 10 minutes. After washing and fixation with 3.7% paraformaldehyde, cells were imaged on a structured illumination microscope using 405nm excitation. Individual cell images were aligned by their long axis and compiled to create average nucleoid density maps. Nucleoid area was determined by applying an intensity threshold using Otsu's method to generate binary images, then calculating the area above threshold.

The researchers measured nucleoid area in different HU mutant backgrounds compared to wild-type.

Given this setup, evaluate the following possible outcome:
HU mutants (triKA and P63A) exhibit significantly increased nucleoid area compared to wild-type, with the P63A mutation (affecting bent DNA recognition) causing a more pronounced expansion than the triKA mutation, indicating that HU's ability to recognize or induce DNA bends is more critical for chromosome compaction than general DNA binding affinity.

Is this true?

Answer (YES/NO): NO